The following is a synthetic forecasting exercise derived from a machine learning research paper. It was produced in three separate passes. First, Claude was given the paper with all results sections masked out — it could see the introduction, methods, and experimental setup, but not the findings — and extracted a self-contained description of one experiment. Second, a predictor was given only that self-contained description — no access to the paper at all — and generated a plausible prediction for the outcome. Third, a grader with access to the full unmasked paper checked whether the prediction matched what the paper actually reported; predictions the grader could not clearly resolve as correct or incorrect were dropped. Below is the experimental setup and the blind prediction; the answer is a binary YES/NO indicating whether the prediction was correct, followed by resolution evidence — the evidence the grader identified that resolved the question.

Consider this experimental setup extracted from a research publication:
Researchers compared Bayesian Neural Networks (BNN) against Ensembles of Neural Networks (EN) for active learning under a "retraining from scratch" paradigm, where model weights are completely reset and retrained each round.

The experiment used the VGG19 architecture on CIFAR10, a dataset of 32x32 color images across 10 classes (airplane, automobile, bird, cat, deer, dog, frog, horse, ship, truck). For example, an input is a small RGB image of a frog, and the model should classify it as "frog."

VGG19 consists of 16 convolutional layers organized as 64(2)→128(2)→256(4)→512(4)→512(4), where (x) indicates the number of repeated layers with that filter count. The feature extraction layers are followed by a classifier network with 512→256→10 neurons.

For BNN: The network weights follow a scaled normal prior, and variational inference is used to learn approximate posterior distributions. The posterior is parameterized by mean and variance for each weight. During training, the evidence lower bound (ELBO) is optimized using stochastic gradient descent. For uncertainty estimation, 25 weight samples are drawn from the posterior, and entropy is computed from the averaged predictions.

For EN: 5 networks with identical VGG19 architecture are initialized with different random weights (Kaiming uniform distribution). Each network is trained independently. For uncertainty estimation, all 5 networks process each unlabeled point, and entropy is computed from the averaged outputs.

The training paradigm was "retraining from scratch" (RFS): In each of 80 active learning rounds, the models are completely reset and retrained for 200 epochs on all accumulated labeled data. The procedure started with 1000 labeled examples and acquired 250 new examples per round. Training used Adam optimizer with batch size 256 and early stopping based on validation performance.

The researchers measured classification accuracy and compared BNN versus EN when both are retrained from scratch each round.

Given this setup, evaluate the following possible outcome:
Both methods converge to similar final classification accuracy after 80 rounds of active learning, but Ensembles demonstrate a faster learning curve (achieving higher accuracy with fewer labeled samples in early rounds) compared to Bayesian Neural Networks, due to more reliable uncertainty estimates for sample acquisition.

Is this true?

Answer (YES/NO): NO